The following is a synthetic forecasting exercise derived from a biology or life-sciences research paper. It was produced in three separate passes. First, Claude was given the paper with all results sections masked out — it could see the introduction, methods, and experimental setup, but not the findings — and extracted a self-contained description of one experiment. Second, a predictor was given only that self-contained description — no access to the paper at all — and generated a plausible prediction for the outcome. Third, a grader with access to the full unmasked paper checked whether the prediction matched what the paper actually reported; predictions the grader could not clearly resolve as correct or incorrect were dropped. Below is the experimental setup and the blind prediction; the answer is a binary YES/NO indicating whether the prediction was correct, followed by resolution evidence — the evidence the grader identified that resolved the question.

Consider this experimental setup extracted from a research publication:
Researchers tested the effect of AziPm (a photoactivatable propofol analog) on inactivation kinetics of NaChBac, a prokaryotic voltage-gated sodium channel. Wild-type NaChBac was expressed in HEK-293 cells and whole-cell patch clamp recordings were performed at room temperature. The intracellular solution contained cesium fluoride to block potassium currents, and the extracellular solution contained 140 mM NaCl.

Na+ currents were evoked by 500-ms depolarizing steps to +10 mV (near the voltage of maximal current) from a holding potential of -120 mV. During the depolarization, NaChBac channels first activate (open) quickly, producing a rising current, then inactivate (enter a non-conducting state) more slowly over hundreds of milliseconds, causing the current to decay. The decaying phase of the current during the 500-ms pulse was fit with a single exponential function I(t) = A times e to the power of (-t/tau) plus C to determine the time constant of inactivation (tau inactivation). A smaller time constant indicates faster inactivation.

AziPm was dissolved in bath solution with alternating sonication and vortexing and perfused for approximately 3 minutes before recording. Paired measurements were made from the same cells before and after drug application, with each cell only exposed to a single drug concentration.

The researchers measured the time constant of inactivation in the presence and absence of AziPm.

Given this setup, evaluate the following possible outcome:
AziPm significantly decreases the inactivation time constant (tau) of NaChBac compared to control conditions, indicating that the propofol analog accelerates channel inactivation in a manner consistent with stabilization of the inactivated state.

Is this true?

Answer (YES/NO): YES